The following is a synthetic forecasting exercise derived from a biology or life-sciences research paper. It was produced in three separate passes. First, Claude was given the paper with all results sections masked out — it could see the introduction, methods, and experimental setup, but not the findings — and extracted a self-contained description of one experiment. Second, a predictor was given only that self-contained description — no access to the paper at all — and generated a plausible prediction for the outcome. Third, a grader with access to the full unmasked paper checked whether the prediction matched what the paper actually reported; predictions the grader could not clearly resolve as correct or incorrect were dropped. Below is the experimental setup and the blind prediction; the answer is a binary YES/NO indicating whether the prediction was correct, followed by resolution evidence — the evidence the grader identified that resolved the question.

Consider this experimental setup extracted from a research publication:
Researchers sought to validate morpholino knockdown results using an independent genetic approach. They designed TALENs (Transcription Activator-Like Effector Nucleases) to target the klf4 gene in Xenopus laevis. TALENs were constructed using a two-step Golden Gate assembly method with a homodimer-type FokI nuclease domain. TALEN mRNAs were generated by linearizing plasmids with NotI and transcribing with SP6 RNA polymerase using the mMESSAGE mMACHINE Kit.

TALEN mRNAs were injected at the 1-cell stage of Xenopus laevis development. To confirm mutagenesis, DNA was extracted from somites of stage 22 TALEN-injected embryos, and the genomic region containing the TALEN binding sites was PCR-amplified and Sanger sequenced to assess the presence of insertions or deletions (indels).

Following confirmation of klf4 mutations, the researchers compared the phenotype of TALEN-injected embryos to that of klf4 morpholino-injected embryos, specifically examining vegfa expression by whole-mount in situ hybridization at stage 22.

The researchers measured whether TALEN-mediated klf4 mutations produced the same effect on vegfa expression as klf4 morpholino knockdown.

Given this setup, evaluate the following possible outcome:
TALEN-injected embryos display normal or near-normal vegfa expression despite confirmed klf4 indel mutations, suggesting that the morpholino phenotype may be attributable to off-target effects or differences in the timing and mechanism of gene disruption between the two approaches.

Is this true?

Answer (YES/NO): NO